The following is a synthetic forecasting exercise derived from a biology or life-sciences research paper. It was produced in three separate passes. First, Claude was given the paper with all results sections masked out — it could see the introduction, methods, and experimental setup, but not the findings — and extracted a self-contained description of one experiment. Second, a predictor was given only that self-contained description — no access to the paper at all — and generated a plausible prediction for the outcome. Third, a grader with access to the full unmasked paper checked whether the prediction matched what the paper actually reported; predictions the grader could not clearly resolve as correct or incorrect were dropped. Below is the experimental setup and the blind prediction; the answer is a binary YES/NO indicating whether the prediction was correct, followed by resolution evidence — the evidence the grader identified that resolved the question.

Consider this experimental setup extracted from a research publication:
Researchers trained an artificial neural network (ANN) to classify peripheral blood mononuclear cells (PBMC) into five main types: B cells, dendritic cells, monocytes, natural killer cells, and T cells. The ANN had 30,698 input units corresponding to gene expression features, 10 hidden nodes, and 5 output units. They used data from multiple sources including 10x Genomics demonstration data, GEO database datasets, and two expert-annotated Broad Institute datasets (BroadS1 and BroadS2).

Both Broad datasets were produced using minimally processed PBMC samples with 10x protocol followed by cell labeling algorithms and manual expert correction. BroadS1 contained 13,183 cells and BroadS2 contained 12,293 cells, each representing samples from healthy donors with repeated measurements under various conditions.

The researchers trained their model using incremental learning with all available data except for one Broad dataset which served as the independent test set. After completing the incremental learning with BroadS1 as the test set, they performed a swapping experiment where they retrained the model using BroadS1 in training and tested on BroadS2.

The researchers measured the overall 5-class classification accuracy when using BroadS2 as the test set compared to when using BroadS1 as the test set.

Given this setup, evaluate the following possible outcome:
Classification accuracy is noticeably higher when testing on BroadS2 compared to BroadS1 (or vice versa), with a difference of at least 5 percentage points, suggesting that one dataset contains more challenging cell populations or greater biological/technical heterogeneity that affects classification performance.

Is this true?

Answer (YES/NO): NO